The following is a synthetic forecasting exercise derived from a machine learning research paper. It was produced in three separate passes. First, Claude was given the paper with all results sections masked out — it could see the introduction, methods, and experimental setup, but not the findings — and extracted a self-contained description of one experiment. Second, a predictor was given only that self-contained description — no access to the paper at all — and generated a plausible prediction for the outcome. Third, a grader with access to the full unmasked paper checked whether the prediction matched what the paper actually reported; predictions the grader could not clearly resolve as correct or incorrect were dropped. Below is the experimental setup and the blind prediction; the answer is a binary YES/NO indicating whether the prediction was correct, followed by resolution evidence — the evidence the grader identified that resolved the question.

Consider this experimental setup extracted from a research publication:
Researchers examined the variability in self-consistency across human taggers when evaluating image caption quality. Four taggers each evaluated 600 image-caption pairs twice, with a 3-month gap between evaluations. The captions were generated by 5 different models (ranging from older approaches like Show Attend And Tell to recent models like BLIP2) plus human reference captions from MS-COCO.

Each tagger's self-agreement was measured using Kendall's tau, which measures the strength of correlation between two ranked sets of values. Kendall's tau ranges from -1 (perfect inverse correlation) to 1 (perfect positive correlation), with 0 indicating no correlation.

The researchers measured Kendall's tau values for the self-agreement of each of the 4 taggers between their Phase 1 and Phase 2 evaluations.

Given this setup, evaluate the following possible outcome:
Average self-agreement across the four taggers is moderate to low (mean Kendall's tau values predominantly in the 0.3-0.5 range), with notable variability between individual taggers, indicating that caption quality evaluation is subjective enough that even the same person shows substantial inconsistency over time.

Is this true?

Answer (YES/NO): NO